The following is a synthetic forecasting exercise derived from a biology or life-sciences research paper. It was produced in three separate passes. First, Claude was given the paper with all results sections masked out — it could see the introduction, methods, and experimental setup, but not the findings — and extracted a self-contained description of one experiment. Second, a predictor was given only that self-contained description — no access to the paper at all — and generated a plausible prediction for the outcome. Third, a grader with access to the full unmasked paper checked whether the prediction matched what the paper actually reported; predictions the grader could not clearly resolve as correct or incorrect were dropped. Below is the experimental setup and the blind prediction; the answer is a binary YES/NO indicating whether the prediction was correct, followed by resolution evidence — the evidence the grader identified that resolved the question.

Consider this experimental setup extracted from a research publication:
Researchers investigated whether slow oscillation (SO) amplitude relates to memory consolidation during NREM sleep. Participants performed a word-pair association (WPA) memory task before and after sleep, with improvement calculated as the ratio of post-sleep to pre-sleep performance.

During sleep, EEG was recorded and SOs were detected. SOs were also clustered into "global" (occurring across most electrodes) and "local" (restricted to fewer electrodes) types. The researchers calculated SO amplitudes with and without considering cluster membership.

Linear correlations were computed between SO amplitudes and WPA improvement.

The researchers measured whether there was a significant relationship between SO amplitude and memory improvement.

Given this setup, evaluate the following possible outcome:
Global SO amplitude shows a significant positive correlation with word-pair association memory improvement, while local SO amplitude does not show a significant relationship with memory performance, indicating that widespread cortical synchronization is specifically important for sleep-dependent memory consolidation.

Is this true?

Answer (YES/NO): NO